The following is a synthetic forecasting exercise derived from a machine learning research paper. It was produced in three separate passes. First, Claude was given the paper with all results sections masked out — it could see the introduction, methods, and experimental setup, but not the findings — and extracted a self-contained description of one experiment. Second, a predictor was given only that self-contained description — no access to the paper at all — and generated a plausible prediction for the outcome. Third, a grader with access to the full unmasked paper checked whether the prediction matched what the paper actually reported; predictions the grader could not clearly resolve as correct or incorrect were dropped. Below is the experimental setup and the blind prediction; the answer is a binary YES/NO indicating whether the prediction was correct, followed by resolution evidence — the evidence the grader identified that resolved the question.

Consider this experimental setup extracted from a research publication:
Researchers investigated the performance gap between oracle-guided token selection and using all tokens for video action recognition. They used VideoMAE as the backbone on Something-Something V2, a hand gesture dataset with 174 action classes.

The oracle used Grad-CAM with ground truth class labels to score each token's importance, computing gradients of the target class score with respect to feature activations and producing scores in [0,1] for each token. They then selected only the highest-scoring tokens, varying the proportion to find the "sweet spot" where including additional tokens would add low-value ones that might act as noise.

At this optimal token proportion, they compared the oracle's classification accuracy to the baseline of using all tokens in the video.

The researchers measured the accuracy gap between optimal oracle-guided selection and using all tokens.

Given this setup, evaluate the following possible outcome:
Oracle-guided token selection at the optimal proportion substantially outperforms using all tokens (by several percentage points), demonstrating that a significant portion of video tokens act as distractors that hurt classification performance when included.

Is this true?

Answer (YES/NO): YES